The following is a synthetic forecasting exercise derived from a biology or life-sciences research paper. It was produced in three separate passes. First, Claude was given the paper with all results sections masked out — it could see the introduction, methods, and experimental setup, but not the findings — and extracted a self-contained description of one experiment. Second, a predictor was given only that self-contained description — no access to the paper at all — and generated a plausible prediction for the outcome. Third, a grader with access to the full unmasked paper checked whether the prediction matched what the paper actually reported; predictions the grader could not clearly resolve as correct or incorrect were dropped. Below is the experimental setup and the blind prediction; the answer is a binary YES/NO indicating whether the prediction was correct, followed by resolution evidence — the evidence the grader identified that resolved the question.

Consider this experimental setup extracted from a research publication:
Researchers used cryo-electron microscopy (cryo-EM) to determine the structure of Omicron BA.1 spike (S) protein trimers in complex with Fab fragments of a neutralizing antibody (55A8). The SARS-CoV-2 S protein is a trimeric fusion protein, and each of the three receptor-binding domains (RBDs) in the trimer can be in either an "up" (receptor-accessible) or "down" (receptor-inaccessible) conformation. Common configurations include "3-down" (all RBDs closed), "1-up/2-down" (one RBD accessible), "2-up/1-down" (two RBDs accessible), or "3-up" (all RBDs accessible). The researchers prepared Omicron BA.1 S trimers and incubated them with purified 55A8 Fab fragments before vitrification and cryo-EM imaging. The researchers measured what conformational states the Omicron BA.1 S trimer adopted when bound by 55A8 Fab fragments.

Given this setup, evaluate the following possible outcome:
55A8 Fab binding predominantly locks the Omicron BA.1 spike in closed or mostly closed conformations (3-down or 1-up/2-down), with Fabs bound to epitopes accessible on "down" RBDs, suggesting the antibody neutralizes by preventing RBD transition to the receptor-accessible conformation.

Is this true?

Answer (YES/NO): NO